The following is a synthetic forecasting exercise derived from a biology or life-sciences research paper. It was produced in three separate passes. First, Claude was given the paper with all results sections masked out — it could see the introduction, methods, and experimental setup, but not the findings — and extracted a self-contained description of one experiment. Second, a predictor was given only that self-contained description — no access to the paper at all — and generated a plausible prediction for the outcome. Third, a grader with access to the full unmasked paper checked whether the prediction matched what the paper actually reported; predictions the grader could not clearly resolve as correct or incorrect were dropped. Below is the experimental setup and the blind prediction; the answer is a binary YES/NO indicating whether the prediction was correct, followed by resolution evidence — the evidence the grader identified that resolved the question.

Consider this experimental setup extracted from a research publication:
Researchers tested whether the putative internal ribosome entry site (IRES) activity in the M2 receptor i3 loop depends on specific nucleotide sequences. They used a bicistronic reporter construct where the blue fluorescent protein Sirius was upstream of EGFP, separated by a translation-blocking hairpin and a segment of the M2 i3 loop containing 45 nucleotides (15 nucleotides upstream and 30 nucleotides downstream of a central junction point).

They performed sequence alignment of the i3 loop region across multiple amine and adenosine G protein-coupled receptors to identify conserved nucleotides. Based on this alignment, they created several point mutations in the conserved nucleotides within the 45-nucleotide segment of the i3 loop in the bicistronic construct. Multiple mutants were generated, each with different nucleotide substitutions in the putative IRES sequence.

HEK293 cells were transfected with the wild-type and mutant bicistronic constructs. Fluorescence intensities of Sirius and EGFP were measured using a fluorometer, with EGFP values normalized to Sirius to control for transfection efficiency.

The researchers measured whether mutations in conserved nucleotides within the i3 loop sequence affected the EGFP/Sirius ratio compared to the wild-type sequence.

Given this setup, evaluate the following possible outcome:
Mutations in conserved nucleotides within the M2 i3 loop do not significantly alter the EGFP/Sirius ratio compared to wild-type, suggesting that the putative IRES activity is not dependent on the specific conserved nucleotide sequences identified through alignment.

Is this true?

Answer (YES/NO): NO